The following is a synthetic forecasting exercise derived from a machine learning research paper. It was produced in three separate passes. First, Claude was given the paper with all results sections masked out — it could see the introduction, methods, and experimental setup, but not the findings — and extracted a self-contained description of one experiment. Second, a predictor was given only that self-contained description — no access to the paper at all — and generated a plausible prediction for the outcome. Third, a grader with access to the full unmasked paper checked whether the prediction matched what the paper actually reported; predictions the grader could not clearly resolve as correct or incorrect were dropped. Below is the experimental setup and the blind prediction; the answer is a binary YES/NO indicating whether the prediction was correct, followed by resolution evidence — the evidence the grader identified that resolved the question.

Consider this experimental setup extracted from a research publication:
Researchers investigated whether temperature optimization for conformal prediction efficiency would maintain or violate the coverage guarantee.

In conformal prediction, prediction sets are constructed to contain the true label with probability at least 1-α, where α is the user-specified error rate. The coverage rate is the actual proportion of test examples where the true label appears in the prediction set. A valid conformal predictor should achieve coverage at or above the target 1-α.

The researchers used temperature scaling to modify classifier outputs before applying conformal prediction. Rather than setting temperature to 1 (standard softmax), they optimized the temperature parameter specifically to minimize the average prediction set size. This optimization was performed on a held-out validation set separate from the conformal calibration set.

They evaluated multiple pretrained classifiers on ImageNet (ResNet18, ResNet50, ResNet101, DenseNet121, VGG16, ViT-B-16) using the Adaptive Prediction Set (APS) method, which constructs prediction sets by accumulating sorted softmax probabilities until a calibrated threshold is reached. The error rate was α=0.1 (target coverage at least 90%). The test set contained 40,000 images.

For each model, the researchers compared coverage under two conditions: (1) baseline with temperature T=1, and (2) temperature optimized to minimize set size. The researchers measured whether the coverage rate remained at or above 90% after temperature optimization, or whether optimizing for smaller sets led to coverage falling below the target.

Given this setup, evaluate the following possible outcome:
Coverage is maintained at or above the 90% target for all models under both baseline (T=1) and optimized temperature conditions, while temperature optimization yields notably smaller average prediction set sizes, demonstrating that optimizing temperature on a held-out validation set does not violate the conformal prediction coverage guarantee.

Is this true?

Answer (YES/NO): NO